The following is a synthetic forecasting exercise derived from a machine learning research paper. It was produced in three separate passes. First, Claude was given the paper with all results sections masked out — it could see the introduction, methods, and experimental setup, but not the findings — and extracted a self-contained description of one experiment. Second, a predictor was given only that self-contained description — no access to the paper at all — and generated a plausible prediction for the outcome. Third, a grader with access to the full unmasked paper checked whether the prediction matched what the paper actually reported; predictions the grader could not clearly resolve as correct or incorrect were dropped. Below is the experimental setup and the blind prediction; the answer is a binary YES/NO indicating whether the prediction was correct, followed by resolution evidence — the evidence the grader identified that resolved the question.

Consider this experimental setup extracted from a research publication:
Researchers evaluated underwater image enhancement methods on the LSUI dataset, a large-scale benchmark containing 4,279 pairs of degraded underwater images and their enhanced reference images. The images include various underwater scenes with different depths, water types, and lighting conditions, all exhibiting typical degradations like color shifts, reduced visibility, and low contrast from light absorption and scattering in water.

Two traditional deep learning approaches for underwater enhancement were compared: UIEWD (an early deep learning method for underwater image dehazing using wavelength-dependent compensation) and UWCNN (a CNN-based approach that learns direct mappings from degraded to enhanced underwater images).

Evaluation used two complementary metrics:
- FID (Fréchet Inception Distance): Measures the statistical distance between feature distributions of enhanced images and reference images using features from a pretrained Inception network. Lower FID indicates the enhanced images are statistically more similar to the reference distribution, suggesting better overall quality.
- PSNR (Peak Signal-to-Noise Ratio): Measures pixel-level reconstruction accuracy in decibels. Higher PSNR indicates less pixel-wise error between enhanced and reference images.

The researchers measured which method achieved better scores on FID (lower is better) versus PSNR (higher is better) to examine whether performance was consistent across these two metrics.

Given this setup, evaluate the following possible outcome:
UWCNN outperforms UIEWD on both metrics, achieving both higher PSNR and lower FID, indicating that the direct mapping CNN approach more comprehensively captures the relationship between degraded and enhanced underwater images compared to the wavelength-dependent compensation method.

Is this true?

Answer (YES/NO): NO